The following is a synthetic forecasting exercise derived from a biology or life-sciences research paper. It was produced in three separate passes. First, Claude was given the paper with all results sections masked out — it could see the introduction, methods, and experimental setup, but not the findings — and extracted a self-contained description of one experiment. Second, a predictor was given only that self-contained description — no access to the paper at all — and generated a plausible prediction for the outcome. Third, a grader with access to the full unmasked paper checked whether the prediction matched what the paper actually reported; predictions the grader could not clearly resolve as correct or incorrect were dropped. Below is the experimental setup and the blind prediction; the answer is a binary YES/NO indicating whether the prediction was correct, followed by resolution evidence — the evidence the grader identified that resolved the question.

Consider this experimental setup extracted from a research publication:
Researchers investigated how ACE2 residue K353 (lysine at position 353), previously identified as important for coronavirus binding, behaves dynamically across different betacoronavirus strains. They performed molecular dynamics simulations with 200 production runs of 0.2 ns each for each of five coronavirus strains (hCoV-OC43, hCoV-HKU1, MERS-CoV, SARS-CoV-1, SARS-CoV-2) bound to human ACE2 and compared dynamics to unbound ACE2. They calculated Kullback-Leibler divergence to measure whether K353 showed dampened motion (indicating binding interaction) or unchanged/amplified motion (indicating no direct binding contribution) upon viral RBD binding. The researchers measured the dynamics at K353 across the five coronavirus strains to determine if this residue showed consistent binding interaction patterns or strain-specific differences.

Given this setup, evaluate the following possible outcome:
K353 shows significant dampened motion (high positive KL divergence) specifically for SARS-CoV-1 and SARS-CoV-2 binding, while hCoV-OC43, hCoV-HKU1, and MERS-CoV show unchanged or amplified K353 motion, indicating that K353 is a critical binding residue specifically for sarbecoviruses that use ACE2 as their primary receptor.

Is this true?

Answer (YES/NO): NO